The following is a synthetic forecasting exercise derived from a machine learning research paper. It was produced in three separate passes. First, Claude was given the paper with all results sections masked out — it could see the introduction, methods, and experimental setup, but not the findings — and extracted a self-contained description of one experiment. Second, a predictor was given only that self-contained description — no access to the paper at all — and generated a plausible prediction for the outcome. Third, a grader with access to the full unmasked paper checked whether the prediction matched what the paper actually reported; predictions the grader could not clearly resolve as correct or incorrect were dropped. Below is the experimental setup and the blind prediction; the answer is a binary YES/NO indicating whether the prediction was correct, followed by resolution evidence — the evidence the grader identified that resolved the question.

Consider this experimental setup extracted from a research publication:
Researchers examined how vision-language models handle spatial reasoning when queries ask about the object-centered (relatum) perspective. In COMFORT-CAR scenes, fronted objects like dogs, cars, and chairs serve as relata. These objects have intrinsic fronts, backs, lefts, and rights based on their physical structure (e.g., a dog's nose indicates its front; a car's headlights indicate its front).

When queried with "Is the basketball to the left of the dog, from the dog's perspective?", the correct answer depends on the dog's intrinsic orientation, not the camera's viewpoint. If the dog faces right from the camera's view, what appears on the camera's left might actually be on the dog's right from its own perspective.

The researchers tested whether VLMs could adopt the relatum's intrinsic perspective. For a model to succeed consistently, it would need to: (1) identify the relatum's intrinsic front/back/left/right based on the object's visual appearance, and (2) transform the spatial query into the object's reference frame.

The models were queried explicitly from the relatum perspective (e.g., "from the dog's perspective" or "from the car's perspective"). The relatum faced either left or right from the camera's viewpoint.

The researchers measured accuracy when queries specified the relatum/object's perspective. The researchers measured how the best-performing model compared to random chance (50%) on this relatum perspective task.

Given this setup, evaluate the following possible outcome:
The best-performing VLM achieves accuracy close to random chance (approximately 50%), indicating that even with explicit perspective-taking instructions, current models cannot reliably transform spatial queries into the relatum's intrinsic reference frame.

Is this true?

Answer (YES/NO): YES